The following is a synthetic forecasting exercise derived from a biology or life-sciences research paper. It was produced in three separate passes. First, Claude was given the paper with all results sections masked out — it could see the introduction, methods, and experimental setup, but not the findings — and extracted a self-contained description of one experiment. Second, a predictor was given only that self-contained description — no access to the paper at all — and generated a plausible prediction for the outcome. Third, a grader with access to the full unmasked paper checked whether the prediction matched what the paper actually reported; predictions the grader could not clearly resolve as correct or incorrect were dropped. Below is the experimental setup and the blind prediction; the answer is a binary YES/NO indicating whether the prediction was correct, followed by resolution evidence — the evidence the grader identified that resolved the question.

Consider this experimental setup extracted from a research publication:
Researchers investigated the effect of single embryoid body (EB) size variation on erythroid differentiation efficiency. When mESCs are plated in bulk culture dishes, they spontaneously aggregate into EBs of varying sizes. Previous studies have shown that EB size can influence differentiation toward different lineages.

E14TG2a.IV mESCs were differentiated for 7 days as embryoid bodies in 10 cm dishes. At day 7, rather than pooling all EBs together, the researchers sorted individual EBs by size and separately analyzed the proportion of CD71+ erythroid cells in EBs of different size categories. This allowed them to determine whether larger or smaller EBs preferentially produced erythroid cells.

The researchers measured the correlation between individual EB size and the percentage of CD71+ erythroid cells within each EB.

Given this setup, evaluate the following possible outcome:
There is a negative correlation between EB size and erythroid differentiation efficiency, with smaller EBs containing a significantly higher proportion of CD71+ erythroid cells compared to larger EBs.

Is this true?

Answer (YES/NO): YES